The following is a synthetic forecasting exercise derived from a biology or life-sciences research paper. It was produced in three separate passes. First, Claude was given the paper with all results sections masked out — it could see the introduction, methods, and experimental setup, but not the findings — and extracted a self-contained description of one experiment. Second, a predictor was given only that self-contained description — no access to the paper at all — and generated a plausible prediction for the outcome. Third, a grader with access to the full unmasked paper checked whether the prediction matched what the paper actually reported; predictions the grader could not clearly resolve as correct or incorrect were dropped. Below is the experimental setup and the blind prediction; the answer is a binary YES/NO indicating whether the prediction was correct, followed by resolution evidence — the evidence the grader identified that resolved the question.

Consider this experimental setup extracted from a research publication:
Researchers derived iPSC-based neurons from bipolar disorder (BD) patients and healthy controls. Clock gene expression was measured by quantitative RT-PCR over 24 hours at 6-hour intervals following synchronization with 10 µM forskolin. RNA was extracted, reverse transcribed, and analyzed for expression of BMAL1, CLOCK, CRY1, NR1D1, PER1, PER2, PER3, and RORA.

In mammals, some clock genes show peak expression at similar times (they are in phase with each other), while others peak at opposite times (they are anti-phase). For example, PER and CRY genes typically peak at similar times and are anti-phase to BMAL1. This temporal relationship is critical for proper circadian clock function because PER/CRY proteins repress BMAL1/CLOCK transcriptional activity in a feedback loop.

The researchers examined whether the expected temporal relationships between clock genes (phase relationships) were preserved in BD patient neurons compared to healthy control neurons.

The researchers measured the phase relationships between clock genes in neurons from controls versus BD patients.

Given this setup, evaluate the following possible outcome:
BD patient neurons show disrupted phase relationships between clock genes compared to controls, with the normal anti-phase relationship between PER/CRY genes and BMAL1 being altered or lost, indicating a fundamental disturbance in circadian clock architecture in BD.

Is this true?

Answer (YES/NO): YES